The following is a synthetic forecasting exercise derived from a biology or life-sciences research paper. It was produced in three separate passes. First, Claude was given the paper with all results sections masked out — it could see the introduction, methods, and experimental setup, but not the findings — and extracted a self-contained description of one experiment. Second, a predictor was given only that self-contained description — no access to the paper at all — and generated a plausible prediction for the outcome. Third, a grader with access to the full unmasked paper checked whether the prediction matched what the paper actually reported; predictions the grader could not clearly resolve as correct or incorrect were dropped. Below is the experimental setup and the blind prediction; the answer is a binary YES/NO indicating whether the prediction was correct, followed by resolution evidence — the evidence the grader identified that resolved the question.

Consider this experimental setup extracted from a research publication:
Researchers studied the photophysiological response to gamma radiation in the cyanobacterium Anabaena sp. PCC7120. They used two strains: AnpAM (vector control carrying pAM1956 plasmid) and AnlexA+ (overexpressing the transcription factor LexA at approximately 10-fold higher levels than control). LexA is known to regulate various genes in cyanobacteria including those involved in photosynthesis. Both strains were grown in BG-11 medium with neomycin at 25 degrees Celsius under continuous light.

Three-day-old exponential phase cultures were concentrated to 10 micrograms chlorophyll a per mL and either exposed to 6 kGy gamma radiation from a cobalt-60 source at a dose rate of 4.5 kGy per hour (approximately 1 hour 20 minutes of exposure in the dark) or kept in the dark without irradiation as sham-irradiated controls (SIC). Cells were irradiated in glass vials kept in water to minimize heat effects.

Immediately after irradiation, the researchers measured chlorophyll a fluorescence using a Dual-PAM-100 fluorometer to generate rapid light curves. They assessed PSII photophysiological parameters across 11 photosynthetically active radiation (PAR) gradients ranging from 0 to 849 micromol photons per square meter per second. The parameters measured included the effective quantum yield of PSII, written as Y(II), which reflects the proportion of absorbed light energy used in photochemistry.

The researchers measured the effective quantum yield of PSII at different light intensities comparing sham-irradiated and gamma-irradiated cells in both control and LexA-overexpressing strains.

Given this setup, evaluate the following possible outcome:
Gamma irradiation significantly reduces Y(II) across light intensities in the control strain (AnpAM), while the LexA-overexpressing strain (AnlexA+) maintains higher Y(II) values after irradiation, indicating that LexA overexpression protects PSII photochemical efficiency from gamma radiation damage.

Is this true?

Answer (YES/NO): NO